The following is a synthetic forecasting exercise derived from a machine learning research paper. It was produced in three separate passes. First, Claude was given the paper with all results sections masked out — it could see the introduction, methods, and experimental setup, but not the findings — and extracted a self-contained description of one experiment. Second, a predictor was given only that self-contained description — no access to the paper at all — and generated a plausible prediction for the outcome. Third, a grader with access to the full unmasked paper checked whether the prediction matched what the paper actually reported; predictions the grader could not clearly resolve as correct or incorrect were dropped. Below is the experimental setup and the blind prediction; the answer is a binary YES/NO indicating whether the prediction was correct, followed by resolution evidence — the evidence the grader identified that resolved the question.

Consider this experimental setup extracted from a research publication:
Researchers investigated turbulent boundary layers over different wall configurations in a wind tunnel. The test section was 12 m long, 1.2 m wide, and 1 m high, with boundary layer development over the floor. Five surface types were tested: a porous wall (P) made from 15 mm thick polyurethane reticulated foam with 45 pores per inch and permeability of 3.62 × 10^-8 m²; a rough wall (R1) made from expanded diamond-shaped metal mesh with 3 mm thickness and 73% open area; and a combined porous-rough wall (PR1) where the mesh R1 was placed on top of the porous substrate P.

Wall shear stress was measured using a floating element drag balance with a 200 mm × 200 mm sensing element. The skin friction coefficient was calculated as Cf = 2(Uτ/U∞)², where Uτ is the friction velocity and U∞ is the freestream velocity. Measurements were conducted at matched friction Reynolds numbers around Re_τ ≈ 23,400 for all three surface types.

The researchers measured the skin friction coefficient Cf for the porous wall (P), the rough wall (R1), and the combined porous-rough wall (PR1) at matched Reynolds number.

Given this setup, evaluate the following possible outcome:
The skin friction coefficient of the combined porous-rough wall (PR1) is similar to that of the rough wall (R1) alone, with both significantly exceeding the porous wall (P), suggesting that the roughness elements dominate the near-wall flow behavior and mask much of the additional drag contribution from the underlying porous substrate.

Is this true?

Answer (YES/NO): NO